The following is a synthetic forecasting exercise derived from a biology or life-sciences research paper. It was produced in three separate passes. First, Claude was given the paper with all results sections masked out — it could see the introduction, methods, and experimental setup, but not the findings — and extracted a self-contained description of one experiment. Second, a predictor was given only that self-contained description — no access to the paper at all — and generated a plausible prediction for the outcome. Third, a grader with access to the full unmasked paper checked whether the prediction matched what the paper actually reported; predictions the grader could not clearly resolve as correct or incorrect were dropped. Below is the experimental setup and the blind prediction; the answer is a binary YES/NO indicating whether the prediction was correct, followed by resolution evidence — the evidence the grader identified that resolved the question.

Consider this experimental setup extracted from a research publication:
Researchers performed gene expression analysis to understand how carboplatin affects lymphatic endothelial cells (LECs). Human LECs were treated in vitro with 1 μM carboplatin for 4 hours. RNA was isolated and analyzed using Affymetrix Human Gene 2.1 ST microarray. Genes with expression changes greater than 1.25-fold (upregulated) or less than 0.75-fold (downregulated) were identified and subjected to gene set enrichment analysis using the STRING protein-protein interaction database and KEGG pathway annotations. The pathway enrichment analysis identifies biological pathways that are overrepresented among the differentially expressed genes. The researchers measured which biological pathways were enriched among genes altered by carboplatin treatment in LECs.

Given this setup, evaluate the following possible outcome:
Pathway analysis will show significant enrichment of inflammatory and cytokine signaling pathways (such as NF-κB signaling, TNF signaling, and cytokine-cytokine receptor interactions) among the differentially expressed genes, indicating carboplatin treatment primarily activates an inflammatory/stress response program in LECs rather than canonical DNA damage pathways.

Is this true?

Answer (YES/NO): NO